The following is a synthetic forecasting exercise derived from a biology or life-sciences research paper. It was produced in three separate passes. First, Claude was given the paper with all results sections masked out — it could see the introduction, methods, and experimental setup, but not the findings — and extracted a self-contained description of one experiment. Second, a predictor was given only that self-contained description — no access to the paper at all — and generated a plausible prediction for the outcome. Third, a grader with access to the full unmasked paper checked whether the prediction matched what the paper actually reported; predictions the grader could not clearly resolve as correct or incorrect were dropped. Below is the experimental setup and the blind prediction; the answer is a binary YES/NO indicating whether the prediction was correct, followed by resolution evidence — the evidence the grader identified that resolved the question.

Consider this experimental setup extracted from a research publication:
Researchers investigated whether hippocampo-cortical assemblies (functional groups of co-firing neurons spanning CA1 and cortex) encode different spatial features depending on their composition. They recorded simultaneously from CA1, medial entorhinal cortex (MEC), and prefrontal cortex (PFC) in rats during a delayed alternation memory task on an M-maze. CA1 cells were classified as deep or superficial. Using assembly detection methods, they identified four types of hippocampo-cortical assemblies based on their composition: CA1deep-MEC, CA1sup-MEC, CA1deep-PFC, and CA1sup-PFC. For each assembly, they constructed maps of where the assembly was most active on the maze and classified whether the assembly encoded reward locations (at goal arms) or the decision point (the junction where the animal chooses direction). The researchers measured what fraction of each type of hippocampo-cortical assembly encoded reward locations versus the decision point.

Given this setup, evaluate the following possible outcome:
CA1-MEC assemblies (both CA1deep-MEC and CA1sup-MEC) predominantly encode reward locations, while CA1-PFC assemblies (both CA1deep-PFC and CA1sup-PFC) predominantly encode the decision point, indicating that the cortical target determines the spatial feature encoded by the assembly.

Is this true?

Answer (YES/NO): NO